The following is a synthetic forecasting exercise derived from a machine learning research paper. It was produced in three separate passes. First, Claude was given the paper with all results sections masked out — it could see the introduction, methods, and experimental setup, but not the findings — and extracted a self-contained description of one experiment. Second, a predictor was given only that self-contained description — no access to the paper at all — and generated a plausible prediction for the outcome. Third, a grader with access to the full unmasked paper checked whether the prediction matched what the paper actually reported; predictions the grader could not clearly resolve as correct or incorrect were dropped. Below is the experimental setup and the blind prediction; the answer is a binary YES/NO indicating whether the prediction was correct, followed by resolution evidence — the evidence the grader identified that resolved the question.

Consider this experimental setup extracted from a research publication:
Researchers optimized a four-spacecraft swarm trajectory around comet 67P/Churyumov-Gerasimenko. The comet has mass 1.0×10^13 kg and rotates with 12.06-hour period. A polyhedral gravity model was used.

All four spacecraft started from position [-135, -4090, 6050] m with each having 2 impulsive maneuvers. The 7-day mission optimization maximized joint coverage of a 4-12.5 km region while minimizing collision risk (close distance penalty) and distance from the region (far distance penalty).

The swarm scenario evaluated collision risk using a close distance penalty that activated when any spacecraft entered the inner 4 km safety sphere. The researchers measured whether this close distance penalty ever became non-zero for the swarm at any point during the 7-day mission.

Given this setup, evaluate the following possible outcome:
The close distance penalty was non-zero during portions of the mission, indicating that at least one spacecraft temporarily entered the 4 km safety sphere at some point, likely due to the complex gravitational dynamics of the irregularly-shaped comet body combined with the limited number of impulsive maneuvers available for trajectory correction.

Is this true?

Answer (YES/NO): NO